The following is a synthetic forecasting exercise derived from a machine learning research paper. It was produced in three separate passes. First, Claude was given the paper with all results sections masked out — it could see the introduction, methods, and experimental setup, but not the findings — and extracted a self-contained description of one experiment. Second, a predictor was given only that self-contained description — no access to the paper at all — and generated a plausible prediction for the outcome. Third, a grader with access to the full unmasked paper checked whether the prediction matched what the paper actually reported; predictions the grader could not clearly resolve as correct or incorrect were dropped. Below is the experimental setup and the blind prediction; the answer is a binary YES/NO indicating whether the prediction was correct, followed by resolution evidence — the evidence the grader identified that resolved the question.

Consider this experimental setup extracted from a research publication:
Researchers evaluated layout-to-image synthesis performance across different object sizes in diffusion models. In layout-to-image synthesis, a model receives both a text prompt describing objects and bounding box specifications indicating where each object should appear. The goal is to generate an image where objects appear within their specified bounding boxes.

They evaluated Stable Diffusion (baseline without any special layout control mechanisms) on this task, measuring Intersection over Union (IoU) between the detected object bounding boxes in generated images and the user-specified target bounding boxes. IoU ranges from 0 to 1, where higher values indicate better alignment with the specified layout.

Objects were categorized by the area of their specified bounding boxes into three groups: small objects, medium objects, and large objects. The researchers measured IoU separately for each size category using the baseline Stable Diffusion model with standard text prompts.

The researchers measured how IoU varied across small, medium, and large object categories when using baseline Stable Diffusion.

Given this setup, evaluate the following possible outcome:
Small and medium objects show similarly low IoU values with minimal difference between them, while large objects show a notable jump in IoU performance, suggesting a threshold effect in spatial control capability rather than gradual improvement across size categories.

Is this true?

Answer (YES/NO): NO